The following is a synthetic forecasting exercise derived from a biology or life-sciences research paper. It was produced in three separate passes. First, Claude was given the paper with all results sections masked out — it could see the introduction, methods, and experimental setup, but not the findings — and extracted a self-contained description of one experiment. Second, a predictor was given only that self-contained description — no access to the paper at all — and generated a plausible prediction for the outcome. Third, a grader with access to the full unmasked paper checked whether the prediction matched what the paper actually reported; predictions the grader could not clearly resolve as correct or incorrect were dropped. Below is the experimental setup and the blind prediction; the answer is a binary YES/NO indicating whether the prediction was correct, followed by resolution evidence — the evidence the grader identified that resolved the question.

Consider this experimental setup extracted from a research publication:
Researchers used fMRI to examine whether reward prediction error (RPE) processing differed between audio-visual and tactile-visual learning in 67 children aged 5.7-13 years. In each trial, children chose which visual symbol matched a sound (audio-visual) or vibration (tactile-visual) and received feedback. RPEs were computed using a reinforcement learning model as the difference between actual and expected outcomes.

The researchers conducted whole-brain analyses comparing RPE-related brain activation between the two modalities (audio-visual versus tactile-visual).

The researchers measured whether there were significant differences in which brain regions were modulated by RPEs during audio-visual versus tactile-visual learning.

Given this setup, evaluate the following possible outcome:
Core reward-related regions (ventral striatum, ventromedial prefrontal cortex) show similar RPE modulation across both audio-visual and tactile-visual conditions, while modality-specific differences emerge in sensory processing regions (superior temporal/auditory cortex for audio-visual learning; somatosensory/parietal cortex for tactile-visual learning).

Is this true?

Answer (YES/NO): NO